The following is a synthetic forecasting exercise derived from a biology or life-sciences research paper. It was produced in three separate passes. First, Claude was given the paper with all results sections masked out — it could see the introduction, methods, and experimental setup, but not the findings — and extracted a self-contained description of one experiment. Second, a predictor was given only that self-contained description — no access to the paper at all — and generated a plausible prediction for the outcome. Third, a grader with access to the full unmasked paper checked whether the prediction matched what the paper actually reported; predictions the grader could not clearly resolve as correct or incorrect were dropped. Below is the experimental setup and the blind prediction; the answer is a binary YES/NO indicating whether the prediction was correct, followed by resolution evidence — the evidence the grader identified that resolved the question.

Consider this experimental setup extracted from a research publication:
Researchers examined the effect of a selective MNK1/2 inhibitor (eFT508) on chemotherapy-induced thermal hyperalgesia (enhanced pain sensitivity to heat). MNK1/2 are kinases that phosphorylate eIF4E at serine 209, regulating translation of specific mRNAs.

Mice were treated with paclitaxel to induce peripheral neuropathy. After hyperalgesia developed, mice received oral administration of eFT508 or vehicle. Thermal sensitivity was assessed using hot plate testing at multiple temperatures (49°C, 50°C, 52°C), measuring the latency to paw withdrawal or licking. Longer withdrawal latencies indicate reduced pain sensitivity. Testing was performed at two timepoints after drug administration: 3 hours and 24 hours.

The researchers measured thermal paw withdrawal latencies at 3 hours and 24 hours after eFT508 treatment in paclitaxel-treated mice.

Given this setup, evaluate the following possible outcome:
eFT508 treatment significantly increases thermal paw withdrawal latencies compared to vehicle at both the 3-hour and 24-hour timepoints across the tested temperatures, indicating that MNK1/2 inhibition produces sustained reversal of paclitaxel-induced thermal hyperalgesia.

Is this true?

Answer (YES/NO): NO